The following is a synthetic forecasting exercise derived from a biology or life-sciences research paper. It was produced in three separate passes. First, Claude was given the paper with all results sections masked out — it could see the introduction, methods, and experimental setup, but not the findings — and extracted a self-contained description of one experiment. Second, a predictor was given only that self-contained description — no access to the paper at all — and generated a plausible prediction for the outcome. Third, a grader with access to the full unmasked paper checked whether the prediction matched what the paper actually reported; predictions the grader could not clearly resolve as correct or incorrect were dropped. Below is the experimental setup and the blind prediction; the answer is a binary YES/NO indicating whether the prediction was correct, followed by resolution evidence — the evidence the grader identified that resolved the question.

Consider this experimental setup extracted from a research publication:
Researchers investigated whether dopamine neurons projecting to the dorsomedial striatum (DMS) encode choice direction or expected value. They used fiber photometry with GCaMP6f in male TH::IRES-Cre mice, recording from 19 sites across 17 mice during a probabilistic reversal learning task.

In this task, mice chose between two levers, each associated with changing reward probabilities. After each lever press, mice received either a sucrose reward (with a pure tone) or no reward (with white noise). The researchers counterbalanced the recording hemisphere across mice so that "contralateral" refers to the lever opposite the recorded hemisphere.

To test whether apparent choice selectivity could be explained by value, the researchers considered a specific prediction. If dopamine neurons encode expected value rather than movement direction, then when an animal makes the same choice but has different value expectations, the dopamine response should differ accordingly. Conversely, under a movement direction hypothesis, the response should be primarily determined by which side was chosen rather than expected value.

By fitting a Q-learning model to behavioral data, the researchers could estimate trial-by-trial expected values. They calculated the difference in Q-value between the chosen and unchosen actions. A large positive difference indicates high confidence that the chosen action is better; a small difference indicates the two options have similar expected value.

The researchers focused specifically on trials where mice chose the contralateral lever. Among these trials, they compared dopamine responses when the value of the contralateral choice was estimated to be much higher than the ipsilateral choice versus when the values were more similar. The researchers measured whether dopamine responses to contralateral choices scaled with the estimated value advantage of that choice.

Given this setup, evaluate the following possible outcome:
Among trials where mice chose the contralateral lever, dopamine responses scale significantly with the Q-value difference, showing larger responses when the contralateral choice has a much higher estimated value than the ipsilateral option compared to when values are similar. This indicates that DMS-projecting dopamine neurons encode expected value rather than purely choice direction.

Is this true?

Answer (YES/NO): NO